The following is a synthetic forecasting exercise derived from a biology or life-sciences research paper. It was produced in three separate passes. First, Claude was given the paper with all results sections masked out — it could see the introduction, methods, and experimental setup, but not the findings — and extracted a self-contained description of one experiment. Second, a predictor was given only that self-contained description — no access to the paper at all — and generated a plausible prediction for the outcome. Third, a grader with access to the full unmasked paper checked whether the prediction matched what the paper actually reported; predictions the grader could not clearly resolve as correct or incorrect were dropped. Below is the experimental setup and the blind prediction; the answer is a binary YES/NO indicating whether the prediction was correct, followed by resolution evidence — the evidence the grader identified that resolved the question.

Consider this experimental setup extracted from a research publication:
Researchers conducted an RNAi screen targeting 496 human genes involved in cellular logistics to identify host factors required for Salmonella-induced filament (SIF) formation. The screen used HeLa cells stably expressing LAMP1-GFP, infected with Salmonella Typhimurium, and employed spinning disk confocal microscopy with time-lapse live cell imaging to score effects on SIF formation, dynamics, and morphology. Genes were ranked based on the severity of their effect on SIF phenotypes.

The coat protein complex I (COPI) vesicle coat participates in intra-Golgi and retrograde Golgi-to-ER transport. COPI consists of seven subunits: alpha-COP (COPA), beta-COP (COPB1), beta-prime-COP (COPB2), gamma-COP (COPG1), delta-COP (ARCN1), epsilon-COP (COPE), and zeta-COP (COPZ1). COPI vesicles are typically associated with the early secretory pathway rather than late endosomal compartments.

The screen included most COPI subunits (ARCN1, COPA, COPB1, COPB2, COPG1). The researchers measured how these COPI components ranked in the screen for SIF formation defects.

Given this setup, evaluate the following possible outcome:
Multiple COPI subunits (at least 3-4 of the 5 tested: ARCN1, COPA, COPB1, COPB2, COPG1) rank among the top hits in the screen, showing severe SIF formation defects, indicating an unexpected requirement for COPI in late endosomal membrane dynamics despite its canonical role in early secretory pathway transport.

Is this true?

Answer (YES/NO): NO